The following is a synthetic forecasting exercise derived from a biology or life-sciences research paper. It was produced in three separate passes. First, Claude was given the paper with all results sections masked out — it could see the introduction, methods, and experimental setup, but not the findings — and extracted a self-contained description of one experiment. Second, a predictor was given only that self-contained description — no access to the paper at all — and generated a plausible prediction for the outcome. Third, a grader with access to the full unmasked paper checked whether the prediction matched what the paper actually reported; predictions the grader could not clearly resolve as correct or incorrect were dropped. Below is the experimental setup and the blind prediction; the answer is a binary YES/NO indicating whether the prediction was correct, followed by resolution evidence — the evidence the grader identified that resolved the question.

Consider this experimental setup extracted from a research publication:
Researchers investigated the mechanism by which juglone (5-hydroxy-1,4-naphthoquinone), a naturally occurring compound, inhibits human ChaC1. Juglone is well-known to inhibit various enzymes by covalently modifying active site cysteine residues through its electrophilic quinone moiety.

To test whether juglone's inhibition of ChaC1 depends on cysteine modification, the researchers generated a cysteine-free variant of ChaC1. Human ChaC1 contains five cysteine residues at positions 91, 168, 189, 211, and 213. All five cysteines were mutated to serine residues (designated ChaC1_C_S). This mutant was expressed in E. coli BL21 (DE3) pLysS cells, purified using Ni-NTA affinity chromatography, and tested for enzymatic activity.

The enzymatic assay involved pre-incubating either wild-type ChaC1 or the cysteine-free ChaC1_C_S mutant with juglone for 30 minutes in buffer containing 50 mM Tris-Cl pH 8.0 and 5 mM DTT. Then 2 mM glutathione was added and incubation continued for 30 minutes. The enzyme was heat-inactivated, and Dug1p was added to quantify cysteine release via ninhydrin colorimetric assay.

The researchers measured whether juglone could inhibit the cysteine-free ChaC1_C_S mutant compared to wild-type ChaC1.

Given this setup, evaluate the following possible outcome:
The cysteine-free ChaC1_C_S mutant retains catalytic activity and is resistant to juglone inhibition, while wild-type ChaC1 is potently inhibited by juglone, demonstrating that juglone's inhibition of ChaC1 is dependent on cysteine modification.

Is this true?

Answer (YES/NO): NO